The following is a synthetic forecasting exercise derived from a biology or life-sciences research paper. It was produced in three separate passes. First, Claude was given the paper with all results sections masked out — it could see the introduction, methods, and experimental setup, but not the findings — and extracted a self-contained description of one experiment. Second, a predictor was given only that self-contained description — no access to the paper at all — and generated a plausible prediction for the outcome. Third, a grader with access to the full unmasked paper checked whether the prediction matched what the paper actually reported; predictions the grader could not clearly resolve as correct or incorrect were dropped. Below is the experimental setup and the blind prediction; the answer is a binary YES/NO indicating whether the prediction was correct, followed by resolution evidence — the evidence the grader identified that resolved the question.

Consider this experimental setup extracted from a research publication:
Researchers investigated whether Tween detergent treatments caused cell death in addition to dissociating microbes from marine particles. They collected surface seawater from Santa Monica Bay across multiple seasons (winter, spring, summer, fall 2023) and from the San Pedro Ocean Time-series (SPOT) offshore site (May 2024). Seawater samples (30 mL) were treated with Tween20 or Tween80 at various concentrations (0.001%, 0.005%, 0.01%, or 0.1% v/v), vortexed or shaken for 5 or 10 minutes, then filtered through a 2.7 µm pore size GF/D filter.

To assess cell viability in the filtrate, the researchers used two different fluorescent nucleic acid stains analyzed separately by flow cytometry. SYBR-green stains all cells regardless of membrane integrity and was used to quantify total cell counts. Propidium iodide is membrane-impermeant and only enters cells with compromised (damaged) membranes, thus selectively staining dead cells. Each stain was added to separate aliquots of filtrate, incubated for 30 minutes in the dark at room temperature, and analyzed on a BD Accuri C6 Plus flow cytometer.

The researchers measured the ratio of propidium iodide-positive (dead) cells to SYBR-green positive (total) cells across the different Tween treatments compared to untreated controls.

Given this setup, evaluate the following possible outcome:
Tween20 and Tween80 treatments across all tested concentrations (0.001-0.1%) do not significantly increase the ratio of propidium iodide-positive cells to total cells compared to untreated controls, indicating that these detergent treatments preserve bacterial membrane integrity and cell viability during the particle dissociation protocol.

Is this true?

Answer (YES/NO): YES